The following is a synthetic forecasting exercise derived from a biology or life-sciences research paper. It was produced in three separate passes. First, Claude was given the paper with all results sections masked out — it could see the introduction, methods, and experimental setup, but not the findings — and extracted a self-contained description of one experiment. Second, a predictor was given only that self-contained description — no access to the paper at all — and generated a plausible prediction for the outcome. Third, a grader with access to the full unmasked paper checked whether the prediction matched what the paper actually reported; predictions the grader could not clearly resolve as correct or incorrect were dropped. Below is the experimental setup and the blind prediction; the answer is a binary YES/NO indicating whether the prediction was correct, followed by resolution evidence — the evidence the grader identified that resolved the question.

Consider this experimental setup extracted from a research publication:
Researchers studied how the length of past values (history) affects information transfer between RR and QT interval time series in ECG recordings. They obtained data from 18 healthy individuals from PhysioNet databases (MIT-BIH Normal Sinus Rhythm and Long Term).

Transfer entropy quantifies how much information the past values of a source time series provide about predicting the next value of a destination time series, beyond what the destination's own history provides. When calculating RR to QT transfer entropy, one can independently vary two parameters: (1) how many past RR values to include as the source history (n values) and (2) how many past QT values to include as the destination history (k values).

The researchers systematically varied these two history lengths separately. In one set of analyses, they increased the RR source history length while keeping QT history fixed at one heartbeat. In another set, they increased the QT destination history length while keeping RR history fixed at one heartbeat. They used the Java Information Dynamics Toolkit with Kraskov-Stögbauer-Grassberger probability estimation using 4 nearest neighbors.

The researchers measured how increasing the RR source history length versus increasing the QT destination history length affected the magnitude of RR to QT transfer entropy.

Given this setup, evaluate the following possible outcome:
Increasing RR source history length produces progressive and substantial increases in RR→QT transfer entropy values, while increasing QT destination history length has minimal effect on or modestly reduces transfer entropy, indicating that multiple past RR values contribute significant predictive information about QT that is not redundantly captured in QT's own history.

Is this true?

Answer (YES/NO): YES